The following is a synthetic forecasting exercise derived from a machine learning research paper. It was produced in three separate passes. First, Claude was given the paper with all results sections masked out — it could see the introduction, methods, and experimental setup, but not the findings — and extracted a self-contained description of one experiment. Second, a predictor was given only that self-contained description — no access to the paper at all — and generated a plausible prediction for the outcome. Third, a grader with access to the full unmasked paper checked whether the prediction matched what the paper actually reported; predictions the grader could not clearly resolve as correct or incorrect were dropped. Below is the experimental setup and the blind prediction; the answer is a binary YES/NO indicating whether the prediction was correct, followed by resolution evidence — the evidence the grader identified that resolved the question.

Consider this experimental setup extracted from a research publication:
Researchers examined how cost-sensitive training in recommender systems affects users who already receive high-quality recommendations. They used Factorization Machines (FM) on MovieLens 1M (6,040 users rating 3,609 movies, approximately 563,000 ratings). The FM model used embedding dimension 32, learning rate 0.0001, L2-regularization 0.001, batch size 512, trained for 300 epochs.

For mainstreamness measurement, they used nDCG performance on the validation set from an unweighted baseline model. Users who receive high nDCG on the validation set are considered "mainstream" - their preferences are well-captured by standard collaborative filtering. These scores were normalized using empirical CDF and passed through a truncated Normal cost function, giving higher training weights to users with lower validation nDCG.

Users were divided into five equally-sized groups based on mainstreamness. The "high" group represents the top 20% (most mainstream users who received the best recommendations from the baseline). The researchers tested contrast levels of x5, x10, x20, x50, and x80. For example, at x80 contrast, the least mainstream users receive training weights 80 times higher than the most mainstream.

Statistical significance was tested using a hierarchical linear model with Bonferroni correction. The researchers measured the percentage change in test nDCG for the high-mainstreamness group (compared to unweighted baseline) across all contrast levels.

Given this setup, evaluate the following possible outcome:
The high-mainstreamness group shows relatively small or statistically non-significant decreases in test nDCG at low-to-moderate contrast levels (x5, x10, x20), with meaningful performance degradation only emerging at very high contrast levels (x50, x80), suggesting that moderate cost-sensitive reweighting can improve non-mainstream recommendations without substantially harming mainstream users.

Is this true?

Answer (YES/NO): NO